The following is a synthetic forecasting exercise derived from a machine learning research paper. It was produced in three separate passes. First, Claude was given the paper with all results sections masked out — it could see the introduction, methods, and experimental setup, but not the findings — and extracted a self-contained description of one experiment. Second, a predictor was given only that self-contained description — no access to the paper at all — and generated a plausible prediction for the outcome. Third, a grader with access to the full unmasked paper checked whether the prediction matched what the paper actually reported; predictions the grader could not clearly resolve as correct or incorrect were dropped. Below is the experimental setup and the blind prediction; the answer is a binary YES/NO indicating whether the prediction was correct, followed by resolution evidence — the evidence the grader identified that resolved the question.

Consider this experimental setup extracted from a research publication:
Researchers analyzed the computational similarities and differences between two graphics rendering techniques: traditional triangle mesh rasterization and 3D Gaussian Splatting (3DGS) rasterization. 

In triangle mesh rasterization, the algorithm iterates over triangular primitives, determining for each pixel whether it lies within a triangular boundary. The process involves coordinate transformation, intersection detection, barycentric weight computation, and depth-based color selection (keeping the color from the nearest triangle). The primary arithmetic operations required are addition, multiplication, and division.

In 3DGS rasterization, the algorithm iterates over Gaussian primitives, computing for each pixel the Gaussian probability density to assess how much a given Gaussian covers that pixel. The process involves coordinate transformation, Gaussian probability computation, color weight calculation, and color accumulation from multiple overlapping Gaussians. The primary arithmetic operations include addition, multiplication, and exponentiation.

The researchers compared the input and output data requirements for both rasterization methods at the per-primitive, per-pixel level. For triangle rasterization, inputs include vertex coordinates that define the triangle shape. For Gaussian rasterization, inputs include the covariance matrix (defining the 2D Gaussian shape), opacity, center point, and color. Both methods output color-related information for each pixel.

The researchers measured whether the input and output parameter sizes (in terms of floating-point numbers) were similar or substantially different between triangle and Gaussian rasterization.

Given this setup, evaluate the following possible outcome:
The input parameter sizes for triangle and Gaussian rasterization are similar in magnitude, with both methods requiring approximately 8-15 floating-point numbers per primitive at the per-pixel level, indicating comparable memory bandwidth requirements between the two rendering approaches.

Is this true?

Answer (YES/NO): YES